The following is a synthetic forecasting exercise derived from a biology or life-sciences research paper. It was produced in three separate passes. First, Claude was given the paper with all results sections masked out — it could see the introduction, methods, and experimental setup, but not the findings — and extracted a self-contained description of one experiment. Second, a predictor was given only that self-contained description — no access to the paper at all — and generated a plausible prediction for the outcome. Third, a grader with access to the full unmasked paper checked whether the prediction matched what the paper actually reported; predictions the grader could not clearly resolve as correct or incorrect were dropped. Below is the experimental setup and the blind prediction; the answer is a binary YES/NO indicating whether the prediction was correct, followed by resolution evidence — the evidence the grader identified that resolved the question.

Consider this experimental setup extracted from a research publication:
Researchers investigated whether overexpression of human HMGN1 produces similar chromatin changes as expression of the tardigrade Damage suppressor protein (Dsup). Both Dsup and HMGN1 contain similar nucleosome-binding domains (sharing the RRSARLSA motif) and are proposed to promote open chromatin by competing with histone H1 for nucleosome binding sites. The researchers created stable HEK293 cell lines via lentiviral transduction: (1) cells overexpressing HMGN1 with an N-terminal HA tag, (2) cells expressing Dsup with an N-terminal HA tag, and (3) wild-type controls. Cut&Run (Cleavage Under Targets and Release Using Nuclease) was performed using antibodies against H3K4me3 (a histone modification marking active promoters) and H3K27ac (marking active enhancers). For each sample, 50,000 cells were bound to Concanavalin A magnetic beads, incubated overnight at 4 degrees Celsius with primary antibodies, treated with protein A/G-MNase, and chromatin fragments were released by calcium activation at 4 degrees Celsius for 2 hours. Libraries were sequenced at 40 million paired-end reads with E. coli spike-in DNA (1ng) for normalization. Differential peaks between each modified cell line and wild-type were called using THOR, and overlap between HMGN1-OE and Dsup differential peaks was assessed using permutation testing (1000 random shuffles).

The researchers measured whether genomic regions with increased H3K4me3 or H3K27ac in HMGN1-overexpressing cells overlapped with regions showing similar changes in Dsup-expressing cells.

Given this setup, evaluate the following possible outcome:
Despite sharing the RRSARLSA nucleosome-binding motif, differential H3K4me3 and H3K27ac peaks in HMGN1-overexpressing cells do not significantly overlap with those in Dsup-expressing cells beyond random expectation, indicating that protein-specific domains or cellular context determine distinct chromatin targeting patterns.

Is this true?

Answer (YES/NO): NO